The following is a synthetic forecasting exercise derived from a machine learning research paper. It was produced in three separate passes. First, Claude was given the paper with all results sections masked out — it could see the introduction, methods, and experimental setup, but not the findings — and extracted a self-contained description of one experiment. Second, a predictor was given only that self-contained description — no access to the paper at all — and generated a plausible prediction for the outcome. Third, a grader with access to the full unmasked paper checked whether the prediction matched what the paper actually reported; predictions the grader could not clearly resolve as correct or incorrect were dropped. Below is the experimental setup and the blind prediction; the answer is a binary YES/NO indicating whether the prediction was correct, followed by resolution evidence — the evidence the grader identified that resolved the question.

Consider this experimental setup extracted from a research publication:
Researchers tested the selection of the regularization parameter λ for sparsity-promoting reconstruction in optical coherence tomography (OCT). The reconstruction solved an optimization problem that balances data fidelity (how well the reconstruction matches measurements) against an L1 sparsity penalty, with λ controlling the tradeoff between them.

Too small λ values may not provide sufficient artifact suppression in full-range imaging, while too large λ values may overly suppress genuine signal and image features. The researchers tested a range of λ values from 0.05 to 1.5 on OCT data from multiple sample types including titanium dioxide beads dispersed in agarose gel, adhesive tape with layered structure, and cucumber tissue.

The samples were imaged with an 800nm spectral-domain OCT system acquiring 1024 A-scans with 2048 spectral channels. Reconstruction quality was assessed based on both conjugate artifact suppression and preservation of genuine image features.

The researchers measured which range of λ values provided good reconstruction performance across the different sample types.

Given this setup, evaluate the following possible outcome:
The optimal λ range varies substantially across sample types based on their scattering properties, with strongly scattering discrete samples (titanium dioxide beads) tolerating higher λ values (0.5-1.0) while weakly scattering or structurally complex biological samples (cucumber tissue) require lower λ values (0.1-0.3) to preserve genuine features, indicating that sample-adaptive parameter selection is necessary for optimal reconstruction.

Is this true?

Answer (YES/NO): NO